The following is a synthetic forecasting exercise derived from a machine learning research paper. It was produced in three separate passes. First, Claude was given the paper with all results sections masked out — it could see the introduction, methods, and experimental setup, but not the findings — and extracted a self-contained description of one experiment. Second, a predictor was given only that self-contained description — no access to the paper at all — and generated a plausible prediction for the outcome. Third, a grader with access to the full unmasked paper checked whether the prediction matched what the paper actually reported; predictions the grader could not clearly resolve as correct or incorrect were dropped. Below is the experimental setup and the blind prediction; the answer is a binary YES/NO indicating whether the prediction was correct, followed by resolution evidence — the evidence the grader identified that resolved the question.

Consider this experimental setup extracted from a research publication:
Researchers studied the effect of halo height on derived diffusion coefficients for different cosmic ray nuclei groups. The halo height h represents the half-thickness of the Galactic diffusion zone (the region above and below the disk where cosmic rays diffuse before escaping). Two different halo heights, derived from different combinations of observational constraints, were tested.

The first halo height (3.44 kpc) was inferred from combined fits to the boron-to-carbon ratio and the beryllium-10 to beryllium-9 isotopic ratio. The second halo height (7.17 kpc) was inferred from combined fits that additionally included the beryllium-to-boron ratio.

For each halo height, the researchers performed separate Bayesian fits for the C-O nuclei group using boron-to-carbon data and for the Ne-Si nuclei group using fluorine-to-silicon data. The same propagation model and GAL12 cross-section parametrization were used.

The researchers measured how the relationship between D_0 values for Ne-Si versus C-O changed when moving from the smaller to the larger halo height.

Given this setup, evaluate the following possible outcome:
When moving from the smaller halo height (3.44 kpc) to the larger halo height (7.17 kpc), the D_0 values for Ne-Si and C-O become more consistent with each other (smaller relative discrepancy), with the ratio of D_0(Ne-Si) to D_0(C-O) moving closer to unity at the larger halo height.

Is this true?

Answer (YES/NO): YES